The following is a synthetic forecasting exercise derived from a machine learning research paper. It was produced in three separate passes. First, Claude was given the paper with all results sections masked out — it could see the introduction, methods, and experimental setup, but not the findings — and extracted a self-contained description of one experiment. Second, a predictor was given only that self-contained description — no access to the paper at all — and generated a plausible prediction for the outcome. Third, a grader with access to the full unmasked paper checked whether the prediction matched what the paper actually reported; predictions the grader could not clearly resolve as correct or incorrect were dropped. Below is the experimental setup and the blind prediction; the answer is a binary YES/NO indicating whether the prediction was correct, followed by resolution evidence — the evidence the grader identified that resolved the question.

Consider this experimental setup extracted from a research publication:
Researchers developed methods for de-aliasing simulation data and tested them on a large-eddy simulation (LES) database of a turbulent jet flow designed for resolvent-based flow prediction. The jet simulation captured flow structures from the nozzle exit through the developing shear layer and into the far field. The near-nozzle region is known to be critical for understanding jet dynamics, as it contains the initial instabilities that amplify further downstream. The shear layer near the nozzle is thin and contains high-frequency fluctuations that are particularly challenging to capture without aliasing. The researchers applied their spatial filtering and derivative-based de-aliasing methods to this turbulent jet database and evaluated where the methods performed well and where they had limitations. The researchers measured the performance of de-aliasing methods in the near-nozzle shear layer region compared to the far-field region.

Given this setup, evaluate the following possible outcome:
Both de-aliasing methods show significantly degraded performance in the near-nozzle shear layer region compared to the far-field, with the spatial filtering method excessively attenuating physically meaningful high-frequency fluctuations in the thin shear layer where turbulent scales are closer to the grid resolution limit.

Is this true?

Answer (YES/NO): NO